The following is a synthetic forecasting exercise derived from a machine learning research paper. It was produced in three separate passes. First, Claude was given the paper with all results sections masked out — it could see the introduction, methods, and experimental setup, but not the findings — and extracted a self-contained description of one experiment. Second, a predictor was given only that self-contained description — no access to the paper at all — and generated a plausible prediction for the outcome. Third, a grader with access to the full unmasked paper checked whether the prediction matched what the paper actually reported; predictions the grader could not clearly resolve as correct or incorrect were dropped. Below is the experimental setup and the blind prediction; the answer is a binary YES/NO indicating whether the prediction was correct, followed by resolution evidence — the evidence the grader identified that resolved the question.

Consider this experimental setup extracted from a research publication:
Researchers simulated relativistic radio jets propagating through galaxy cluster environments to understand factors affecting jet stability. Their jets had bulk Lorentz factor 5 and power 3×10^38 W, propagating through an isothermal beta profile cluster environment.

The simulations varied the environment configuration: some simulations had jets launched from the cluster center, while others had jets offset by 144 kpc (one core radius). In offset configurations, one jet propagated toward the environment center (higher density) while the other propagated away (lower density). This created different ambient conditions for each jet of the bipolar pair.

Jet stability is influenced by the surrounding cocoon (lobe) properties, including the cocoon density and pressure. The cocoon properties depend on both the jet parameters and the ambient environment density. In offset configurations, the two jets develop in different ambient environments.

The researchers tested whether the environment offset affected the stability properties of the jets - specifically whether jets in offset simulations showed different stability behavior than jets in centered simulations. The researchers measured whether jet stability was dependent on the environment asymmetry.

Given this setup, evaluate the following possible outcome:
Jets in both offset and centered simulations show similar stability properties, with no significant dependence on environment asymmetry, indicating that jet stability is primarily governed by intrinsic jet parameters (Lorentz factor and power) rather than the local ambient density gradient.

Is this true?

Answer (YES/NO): YES